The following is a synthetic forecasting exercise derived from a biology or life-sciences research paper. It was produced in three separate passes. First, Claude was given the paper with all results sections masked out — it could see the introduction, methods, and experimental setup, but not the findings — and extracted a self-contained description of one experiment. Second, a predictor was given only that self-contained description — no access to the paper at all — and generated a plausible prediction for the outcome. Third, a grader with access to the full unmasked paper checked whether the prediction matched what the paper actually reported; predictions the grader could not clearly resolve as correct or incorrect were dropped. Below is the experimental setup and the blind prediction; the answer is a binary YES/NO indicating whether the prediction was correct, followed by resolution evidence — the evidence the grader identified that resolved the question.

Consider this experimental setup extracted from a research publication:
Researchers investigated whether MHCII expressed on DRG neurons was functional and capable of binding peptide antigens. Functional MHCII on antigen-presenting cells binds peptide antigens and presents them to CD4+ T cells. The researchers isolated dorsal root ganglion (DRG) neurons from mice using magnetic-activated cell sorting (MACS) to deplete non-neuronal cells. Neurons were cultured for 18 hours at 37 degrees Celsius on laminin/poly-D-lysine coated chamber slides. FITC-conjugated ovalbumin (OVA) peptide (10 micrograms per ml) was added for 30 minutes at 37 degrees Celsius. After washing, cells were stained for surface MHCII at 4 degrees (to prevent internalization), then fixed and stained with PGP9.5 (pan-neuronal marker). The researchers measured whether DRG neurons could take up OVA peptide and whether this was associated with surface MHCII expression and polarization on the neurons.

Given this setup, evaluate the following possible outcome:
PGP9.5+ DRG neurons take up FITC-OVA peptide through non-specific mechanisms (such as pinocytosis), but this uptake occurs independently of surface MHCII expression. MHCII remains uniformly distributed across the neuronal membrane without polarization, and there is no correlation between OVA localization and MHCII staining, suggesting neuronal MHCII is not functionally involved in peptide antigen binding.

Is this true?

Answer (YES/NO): NO